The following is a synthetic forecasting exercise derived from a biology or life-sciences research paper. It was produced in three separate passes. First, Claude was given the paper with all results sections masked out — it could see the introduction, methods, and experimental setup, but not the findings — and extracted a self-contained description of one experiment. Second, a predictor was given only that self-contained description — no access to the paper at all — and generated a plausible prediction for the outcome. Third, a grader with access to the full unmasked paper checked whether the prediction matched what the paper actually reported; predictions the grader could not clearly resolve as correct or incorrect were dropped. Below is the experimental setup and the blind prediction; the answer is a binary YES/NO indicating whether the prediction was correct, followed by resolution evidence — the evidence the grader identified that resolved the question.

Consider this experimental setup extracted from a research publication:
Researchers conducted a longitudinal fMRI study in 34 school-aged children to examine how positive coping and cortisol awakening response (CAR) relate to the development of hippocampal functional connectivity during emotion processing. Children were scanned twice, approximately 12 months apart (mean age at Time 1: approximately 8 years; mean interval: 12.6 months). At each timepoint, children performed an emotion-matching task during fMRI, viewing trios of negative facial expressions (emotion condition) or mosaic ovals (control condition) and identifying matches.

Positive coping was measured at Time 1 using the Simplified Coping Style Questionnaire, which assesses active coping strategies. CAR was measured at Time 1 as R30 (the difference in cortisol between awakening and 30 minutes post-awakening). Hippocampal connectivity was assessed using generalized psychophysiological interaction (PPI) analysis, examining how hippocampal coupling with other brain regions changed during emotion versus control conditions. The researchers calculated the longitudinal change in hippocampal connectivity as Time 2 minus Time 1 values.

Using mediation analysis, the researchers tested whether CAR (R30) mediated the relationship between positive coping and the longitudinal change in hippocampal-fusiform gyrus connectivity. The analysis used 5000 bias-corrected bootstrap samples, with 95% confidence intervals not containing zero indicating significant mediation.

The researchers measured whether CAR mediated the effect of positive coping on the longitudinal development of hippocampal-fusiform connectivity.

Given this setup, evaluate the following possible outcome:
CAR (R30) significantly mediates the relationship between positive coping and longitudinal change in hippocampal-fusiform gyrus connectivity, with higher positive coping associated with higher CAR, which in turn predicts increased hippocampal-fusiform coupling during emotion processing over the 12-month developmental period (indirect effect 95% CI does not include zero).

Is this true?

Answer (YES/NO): YES